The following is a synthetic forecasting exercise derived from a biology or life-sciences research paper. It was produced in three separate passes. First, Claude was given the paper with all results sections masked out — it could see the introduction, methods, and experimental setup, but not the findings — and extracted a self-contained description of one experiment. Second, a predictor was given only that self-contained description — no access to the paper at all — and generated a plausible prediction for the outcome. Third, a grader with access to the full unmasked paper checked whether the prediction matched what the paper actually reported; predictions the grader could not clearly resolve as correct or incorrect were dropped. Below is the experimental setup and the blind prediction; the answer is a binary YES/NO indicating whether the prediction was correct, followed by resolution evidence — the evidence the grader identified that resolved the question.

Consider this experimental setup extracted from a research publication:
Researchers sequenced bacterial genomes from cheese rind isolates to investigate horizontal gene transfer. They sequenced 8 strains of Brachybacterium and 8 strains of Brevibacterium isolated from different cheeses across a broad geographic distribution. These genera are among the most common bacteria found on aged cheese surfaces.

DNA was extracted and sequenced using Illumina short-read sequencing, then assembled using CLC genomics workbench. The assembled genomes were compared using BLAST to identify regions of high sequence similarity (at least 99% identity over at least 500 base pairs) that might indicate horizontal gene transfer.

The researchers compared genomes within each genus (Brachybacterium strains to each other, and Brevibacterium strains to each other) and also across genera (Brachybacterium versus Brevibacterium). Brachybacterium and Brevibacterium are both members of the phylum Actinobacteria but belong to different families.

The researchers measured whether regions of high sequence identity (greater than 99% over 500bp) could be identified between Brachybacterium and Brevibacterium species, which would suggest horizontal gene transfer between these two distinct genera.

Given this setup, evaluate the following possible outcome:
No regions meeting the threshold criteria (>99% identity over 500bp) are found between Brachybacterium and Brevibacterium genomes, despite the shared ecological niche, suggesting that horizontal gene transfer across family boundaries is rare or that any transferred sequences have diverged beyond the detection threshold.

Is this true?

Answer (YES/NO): NO